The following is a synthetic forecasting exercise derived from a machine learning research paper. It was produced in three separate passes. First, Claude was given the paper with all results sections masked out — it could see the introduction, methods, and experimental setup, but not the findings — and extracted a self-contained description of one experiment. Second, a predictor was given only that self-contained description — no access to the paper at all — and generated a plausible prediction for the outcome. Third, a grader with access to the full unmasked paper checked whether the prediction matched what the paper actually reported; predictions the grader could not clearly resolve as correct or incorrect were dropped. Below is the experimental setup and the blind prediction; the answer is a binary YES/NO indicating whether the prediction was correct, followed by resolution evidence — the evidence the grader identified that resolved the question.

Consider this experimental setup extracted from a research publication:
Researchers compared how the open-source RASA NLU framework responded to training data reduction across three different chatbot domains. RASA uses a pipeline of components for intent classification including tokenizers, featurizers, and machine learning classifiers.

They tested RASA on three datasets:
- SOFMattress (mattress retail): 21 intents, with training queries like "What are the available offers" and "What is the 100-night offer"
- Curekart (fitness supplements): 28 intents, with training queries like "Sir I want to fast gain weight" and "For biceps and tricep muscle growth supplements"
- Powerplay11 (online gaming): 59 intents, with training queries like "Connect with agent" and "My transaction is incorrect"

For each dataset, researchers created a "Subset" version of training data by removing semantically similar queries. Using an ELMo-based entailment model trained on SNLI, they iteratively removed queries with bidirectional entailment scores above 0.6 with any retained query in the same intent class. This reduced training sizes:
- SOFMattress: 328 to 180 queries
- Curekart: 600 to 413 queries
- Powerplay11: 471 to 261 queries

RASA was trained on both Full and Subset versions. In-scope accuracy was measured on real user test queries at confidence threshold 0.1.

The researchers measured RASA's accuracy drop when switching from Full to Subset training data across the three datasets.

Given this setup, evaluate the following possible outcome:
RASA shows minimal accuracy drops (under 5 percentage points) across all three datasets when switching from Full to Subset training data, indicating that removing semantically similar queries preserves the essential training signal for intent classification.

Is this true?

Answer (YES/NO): NO